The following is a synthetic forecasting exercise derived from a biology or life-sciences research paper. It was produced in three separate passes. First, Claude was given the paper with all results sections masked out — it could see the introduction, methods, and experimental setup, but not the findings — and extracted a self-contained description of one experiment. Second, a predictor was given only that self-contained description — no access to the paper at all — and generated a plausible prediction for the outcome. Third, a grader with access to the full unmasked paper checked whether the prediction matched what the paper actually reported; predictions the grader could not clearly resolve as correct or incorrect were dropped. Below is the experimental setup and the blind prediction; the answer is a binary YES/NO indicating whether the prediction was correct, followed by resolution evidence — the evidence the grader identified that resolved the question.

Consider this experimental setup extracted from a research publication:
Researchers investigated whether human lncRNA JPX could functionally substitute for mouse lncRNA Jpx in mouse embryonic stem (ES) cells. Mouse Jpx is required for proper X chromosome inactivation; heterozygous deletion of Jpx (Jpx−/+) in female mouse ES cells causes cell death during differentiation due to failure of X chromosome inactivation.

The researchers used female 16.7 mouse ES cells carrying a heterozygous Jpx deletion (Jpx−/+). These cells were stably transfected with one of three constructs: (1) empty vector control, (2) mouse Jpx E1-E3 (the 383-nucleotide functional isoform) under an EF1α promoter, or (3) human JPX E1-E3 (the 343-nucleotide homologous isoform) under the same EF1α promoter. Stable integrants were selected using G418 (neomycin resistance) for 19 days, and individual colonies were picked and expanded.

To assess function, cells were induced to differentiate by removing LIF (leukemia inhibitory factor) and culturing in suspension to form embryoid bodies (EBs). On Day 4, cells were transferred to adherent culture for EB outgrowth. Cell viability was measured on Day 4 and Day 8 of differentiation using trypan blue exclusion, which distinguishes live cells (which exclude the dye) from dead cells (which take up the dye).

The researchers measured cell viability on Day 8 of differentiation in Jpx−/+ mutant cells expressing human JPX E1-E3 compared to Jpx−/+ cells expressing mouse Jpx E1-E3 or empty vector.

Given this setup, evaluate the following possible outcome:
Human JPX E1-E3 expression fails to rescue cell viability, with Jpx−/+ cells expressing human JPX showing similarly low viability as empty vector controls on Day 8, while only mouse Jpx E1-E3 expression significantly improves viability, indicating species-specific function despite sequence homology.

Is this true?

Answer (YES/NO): NO